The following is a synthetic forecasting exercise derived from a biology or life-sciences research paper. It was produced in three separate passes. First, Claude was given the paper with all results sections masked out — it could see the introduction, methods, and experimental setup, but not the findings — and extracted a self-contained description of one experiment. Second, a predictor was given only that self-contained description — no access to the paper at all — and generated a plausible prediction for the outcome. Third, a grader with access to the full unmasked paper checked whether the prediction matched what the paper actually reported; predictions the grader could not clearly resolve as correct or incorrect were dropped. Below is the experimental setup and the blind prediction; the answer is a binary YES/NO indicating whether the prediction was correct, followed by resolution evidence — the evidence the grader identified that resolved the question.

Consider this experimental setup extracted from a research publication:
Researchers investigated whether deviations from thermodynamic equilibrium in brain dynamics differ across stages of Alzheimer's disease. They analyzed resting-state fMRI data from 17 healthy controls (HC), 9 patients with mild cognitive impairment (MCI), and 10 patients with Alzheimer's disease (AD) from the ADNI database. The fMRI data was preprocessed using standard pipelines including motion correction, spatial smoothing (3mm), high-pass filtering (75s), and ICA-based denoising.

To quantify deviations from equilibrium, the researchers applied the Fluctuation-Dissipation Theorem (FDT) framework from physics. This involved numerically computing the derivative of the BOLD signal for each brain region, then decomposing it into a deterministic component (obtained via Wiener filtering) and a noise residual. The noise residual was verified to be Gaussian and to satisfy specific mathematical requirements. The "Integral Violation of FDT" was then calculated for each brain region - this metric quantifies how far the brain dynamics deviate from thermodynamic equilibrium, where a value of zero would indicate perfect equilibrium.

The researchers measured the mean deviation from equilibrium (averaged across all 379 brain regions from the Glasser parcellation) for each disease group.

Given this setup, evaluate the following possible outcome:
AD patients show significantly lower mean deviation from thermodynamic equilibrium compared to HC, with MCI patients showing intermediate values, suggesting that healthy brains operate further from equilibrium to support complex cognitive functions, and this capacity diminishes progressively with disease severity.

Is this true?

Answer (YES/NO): NO